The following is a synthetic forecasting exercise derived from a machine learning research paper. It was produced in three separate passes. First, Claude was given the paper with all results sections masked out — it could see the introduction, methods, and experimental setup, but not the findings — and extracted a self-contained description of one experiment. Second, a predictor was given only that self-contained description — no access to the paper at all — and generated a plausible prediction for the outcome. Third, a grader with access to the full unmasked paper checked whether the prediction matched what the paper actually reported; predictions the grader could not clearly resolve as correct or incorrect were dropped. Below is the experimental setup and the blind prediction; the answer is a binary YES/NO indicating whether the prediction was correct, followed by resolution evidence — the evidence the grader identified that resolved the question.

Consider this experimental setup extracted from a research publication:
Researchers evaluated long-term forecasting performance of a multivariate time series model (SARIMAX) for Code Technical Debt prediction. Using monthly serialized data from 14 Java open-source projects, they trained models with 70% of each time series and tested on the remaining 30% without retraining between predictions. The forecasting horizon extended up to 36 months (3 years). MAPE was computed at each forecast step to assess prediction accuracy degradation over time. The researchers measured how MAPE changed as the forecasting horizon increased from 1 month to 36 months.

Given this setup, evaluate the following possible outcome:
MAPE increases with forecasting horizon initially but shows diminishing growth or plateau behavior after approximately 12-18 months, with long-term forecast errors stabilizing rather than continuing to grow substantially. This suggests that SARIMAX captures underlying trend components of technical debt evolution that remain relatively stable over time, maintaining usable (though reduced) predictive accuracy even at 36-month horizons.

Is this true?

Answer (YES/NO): NO